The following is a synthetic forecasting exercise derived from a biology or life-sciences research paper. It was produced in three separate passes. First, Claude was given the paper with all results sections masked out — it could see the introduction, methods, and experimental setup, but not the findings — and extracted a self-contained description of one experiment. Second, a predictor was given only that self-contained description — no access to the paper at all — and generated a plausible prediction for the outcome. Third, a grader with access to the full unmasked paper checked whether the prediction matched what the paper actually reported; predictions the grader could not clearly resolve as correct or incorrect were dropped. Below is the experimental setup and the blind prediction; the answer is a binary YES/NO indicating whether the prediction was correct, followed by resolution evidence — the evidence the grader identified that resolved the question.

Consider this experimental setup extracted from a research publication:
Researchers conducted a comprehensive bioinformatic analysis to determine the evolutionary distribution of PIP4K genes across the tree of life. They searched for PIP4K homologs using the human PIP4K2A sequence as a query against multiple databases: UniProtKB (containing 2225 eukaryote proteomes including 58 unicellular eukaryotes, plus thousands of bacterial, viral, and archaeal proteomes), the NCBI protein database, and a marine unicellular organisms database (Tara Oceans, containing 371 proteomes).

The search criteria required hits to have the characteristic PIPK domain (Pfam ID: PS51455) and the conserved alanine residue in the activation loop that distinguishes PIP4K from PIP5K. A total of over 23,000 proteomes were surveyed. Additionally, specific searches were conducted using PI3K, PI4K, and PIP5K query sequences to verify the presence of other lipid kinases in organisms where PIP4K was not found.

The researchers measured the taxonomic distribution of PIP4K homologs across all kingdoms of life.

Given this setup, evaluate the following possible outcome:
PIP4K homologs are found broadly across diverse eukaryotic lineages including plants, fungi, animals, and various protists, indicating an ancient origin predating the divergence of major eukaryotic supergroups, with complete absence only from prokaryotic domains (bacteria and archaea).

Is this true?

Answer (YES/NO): NO